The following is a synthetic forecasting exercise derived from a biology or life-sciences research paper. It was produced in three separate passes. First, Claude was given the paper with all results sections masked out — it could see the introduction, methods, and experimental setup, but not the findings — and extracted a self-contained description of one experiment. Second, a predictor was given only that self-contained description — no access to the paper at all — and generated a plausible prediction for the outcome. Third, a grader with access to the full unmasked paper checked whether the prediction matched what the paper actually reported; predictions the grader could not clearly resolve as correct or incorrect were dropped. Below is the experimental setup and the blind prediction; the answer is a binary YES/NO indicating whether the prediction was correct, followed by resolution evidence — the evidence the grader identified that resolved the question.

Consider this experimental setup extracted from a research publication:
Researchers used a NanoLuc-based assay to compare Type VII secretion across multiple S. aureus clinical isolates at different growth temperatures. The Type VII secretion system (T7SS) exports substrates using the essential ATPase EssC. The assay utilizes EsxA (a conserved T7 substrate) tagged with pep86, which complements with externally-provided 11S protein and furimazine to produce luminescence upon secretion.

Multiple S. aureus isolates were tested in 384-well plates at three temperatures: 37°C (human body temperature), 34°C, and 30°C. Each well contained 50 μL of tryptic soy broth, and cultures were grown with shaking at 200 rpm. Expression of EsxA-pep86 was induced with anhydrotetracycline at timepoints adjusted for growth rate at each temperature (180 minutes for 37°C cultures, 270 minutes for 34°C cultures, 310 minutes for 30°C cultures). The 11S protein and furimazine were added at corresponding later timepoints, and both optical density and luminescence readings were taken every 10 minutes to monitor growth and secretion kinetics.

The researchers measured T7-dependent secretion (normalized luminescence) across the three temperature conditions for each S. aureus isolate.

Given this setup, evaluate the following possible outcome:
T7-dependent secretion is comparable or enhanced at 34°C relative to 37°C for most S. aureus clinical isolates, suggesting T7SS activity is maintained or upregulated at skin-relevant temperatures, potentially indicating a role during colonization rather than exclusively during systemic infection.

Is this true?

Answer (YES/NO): YES